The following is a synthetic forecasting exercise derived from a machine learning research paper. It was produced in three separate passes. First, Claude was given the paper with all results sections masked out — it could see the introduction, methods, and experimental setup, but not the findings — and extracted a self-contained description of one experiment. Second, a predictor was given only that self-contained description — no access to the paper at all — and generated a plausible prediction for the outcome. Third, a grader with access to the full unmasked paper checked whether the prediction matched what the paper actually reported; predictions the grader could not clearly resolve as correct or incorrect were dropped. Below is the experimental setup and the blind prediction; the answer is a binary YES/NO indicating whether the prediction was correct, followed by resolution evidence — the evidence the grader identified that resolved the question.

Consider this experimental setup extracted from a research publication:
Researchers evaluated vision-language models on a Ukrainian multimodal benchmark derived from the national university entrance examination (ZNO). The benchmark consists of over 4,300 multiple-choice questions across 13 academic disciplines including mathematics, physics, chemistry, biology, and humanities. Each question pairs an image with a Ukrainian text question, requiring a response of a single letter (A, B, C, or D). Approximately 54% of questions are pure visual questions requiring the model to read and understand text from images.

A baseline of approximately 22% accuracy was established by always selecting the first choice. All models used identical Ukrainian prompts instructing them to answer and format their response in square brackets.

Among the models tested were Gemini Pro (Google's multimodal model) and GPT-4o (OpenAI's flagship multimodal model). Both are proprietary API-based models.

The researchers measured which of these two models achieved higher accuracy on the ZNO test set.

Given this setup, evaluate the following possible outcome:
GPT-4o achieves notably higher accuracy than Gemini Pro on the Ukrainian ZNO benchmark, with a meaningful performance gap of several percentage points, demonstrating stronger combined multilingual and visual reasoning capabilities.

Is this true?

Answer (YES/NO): NO